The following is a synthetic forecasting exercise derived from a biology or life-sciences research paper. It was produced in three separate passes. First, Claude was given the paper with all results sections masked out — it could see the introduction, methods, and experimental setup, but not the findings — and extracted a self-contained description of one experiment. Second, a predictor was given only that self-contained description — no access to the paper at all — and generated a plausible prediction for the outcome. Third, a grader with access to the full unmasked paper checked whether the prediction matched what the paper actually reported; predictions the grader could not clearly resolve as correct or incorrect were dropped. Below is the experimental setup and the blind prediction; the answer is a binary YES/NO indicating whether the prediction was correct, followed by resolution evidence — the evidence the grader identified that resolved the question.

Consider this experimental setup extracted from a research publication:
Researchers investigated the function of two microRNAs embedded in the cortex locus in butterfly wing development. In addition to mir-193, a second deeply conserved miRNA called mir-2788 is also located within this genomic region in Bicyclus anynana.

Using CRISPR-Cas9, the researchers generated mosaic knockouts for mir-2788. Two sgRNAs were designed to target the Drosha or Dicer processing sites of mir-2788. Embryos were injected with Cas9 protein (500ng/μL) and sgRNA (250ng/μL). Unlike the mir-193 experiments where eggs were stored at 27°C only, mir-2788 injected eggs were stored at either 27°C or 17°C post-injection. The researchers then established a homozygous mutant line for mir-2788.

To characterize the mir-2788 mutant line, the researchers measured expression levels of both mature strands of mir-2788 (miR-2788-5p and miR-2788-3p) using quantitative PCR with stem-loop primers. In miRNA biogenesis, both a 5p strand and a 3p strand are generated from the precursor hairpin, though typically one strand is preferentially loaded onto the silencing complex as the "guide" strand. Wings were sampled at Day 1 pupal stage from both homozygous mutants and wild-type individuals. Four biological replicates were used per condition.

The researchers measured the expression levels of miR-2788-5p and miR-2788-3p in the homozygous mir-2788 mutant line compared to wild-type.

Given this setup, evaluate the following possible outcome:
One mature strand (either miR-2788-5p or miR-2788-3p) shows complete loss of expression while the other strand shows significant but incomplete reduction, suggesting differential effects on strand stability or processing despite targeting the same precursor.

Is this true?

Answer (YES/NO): NO